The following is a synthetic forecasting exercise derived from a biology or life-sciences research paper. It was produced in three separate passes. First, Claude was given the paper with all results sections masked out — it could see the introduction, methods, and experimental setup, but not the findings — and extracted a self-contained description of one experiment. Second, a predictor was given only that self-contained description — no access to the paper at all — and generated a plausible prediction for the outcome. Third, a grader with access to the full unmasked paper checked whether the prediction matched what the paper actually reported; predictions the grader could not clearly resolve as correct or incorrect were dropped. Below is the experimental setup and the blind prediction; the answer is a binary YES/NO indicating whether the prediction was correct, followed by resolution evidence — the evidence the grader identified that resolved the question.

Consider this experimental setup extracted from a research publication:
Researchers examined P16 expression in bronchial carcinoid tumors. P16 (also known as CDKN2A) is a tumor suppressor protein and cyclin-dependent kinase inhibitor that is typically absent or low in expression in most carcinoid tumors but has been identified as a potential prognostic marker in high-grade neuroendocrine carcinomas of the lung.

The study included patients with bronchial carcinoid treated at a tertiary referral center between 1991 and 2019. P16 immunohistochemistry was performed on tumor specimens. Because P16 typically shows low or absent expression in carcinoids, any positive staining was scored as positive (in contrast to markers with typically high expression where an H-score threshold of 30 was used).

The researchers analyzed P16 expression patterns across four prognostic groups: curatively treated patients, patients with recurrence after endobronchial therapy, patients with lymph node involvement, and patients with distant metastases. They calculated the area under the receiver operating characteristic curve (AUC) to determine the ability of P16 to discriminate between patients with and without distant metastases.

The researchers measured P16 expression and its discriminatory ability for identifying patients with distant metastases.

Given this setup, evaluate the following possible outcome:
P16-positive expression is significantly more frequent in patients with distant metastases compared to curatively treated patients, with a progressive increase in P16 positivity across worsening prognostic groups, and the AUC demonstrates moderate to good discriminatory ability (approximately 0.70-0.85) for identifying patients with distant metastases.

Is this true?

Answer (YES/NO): NO